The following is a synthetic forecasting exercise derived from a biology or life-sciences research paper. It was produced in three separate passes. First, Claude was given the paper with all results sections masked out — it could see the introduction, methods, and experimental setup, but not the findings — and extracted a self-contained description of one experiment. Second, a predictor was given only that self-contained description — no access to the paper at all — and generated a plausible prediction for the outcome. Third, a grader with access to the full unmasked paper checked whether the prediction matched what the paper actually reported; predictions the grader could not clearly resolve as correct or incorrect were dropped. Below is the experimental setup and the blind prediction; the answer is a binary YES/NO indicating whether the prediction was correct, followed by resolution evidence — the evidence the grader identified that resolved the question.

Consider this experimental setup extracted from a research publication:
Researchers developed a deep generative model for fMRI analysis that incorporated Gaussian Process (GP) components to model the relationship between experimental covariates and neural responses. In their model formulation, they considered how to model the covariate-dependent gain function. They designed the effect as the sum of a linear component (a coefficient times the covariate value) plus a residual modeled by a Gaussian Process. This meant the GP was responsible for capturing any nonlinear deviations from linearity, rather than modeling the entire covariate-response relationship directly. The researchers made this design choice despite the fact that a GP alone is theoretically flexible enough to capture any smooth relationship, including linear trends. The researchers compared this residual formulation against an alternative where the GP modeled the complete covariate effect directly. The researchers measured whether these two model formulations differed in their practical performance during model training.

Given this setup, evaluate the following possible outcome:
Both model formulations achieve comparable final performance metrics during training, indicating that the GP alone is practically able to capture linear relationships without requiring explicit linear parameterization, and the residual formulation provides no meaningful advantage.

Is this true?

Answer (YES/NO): NO